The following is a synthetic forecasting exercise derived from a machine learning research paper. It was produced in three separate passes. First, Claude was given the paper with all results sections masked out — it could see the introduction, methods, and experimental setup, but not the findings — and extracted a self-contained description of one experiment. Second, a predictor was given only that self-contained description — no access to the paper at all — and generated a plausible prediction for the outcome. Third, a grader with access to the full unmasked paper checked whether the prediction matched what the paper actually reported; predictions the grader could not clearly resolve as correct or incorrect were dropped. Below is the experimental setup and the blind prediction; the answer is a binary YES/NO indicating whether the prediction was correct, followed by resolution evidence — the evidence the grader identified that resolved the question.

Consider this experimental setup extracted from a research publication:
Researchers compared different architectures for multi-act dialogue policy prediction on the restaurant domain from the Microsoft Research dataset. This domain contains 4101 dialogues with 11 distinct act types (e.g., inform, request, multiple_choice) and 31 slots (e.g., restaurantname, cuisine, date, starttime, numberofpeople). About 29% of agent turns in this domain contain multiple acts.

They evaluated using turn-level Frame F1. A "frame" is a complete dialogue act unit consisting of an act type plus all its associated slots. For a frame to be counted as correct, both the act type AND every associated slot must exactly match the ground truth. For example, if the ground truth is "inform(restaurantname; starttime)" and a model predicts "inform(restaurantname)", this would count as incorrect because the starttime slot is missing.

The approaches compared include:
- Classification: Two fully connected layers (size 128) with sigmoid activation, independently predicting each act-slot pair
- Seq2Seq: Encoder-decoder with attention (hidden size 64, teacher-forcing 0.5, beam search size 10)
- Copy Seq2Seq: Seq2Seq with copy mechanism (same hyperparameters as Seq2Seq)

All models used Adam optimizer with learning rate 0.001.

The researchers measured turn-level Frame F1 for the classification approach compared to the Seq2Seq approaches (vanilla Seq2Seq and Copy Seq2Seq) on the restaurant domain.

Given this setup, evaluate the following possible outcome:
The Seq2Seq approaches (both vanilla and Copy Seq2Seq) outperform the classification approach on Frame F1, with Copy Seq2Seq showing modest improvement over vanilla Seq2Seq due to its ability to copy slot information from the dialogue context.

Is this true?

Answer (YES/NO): YES